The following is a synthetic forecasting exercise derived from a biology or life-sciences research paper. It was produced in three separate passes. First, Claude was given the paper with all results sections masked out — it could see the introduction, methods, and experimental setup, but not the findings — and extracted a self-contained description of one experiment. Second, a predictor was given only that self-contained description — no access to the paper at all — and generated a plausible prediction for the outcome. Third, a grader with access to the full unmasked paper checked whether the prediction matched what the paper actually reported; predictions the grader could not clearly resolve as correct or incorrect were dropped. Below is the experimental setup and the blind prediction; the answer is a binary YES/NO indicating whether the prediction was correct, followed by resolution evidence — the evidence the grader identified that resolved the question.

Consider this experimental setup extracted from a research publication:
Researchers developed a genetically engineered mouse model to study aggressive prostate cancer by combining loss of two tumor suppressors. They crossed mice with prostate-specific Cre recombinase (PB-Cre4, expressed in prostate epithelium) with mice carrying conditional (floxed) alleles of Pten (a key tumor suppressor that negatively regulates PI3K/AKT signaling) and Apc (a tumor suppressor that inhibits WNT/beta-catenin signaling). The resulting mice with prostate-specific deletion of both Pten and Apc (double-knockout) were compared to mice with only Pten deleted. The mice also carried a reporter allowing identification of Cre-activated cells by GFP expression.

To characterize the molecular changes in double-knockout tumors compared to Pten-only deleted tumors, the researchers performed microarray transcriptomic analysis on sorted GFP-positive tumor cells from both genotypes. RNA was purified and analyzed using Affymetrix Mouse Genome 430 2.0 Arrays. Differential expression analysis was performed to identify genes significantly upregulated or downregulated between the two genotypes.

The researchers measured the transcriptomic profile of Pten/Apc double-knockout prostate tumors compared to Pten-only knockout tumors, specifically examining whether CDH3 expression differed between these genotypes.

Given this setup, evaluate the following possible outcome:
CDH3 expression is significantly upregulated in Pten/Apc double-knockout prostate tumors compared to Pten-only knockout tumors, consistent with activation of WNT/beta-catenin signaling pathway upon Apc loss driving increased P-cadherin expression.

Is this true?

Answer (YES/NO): NO